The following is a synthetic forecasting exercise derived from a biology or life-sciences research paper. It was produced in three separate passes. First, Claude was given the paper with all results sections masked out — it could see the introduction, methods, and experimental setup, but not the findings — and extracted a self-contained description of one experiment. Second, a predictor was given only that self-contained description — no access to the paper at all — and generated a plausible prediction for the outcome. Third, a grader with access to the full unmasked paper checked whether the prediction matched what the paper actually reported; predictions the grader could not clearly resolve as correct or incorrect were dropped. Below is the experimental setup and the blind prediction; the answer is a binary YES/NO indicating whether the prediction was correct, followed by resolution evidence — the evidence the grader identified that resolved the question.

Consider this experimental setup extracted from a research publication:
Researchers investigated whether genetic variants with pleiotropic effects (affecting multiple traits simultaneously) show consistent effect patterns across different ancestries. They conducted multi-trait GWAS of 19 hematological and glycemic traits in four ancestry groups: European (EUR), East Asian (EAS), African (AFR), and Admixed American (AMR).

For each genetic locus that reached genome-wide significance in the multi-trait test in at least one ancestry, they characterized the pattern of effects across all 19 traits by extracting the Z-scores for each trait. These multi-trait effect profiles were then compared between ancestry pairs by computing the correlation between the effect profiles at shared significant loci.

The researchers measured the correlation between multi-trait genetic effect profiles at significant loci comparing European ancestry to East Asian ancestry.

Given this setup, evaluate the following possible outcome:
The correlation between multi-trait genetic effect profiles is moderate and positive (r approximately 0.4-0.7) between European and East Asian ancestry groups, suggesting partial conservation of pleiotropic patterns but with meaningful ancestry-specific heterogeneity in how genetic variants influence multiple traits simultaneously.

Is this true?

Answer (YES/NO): NO